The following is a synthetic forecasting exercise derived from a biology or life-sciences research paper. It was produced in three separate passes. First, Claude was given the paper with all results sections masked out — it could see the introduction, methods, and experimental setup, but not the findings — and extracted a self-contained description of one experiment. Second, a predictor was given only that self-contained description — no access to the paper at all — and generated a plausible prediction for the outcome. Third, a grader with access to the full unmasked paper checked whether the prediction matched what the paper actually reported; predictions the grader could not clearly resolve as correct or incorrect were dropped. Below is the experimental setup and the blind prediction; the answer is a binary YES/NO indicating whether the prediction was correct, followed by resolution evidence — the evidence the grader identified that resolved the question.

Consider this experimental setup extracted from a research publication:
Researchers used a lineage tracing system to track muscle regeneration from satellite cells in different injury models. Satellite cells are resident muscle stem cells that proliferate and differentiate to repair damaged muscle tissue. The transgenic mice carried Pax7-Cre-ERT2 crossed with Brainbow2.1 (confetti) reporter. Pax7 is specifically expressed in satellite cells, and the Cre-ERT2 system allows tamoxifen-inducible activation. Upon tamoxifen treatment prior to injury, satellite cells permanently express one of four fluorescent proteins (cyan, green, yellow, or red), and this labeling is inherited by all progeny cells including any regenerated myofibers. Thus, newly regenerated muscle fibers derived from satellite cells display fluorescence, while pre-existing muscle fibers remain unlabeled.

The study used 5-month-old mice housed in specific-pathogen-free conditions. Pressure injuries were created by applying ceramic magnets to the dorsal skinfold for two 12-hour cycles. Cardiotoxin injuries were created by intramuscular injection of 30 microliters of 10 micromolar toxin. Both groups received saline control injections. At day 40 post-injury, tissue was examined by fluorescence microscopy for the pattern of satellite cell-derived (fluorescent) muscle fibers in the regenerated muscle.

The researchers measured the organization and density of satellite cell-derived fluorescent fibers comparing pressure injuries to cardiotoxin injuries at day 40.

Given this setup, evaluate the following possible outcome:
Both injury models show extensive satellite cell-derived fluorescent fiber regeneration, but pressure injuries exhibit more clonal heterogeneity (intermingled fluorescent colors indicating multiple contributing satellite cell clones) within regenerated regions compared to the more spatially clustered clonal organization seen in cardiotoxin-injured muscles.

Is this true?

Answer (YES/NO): NO